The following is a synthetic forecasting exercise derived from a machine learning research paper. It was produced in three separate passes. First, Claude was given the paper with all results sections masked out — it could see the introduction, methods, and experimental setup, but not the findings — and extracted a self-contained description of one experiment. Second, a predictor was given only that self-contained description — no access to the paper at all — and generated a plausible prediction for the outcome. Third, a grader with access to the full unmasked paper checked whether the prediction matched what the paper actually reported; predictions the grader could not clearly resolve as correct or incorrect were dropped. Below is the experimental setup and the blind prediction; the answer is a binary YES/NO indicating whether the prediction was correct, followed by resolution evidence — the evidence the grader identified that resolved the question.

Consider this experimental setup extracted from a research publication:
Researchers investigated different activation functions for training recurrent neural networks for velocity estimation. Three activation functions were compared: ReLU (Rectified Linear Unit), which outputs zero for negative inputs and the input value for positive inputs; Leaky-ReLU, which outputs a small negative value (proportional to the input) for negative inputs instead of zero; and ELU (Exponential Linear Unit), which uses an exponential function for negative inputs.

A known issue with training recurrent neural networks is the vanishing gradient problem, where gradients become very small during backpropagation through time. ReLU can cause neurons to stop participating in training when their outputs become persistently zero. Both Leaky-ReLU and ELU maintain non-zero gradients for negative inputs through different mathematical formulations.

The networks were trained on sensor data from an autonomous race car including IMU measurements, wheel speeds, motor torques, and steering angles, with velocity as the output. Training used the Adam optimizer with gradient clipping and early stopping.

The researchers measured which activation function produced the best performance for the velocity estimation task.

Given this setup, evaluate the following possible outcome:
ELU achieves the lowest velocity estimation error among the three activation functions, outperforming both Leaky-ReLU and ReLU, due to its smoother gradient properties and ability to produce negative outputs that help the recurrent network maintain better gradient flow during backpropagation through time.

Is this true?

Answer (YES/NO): NO